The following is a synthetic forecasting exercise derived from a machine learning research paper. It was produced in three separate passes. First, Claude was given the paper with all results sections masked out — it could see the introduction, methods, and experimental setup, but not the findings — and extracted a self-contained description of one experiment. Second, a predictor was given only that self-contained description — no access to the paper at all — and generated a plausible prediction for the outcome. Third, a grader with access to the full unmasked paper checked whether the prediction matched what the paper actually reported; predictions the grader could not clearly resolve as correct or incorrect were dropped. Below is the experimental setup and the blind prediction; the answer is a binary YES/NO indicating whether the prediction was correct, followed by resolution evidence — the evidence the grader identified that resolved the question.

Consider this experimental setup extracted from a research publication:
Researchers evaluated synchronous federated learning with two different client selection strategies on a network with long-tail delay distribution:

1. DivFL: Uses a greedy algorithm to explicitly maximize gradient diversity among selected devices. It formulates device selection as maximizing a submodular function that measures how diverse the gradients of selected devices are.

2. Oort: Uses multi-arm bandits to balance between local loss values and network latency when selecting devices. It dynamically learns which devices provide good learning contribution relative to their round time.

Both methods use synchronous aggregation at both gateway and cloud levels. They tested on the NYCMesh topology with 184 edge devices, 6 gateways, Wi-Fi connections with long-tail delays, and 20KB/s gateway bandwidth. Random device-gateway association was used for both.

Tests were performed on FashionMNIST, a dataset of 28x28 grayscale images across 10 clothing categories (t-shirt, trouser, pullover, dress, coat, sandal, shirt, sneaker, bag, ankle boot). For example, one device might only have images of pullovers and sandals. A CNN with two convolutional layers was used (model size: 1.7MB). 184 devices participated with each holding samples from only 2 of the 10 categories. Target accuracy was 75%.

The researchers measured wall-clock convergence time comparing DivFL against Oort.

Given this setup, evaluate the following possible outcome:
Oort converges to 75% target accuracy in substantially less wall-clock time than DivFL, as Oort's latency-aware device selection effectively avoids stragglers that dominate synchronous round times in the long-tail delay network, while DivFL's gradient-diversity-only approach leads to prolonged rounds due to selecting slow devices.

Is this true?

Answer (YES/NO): YES